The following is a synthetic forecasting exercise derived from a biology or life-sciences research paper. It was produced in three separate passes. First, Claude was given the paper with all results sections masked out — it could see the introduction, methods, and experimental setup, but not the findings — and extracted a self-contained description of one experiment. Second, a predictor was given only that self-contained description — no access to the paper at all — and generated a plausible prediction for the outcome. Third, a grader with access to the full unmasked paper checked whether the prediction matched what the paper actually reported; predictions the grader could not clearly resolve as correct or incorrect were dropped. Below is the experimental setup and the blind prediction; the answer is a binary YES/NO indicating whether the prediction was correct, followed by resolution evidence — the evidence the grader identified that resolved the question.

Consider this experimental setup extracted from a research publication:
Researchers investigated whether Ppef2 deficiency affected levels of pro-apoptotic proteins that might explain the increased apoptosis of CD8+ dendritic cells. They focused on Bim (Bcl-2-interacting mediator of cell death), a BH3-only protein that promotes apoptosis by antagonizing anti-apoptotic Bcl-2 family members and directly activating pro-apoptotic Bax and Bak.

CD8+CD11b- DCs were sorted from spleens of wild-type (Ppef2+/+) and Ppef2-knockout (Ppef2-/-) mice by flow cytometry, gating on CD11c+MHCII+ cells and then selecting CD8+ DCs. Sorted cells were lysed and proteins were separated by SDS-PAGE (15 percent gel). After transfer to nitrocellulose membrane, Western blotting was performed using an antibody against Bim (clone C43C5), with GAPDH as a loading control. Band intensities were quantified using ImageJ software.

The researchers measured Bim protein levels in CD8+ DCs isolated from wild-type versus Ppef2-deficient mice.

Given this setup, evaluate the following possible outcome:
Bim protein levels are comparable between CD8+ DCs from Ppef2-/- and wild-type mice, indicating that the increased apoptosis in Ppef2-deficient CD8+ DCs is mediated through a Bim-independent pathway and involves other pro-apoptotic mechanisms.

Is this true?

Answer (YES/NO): NO